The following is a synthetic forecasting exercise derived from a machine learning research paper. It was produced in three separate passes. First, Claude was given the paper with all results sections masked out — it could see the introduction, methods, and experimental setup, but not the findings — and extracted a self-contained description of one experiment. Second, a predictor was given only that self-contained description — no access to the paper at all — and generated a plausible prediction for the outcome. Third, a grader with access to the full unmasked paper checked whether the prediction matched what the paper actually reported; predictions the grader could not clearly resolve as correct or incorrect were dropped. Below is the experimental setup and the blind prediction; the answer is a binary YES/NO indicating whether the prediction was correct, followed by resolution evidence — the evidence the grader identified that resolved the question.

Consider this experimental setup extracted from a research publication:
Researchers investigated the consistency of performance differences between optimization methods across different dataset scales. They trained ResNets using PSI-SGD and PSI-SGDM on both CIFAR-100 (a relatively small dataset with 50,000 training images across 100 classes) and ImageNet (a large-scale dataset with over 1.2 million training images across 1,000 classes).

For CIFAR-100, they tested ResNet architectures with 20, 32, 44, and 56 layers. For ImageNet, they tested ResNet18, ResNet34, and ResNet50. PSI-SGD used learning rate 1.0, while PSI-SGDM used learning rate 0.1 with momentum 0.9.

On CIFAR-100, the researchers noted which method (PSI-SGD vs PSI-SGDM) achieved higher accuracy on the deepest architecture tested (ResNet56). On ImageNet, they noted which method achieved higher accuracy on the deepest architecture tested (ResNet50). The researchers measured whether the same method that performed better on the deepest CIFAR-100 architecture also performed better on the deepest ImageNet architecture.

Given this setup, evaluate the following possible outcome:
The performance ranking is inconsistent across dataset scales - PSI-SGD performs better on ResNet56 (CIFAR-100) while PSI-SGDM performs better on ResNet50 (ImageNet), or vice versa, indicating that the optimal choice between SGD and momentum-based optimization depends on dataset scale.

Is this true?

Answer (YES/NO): YES